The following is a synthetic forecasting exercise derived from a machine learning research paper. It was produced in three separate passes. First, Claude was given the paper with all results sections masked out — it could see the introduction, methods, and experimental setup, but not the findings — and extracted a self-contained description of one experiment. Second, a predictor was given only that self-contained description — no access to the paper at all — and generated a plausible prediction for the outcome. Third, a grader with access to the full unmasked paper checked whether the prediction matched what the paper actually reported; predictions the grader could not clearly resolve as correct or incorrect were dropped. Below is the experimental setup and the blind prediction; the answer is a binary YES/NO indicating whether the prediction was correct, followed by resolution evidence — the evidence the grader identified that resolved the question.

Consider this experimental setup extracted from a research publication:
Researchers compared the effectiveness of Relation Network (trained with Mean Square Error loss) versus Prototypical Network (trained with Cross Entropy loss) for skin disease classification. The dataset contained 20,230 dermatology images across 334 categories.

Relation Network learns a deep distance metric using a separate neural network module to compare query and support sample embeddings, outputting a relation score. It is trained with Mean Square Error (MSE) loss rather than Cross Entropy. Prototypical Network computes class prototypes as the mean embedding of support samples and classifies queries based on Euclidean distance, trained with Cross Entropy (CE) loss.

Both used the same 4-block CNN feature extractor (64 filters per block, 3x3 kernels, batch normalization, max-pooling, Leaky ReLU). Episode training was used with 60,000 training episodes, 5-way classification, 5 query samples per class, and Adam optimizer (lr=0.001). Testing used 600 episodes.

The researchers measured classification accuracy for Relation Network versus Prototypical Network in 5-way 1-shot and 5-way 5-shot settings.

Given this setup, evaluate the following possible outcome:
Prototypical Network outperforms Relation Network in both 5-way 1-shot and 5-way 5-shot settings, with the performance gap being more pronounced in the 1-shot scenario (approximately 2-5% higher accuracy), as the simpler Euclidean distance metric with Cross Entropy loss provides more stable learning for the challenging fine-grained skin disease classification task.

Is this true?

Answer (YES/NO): NO